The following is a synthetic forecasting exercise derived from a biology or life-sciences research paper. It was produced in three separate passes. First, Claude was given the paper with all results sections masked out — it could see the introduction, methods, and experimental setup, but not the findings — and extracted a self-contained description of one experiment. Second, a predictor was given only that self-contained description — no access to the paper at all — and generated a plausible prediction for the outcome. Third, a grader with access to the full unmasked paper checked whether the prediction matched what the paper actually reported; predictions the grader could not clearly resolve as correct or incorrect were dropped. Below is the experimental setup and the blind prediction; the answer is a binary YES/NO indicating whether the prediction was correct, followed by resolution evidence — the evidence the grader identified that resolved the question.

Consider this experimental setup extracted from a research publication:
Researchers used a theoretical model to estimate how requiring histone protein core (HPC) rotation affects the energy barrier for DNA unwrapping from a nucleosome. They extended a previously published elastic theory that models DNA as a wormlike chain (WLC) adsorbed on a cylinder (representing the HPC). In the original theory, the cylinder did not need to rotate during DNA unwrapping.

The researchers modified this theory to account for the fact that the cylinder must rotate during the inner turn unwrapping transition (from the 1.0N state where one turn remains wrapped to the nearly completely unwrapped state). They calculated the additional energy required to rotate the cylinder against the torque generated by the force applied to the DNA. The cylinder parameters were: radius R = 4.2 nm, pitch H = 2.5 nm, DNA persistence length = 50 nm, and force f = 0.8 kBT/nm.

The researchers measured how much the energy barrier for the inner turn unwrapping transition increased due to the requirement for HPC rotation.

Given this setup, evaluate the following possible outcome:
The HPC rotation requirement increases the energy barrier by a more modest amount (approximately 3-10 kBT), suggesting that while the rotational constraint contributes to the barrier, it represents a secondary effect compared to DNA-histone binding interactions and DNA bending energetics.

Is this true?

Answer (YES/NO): NO